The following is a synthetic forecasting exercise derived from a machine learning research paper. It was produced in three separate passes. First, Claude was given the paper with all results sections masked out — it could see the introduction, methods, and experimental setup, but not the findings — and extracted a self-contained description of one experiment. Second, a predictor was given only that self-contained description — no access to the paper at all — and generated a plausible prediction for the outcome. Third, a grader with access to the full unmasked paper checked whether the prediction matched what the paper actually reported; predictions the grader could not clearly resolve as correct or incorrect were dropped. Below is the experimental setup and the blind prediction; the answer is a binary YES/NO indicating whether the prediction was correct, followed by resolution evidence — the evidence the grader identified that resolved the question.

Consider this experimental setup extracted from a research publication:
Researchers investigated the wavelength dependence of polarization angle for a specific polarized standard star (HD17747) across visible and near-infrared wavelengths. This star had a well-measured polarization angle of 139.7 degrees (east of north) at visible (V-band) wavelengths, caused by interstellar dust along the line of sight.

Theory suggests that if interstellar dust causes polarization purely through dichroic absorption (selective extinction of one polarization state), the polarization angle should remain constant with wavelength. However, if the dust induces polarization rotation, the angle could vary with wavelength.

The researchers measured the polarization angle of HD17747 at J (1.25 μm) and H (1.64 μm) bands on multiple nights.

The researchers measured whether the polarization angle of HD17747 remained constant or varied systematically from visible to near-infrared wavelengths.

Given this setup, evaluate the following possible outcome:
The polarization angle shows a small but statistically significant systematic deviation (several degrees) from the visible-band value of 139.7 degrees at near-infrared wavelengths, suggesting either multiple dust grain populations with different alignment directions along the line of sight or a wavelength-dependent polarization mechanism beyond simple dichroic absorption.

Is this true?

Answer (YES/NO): NO